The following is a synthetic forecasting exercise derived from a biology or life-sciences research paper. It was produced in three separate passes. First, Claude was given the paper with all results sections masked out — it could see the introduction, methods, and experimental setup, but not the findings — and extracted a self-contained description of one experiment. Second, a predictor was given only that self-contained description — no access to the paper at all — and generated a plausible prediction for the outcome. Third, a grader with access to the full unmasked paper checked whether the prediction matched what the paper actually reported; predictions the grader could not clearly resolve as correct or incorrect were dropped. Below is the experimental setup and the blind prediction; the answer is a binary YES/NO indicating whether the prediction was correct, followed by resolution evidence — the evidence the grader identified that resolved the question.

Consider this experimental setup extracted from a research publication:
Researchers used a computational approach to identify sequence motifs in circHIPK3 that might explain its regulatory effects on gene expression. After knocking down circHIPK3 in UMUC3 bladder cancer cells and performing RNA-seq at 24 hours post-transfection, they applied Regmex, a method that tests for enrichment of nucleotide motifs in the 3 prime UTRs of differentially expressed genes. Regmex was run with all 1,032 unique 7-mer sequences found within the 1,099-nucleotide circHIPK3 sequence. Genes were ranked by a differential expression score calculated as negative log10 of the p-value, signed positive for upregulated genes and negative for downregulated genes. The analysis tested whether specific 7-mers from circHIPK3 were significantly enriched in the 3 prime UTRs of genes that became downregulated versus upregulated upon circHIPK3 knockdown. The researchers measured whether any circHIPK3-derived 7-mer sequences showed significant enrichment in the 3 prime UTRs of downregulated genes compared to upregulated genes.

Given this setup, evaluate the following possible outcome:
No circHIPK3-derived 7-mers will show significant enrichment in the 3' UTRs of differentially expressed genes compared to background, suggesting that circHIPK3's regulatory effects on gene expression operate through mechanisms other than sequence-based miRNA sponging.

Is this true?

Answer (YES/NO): NO